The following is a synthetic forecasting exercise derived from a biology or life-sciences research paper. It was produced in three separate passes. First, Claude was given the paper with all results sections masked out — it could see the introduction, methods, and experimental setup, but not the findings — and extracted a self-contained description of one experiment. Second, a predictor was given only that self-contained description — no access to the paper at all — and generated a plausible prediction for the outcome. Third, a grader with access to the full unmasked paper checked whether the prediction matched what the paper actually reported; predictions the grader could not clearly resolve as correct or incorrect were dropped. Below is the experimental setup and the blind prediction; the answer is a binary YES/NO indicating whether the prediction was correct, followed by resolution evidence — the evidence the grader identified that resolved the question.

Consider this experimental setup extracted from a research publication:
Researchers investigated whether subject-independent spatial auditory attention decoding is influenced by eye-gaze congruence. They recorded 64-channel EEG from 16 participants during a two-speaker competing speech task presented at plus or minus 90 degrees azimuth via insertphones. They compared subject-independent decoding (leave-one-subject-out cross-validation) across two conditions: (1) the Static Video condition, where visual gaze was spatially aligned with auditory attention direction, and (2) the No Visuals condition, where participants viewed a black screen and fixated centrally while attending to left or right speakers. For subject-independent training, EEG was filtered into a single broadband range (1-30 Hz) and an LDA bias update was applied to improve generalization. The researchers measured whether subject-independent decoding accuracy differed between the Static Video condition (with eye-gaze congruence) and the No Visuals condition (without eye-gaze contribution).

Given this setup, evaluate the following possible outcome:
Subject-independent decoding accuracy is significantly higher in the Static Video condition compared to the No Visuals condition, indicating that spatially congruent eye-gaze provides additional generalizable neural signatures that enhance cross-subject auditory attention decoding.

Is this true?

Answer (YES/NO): YES